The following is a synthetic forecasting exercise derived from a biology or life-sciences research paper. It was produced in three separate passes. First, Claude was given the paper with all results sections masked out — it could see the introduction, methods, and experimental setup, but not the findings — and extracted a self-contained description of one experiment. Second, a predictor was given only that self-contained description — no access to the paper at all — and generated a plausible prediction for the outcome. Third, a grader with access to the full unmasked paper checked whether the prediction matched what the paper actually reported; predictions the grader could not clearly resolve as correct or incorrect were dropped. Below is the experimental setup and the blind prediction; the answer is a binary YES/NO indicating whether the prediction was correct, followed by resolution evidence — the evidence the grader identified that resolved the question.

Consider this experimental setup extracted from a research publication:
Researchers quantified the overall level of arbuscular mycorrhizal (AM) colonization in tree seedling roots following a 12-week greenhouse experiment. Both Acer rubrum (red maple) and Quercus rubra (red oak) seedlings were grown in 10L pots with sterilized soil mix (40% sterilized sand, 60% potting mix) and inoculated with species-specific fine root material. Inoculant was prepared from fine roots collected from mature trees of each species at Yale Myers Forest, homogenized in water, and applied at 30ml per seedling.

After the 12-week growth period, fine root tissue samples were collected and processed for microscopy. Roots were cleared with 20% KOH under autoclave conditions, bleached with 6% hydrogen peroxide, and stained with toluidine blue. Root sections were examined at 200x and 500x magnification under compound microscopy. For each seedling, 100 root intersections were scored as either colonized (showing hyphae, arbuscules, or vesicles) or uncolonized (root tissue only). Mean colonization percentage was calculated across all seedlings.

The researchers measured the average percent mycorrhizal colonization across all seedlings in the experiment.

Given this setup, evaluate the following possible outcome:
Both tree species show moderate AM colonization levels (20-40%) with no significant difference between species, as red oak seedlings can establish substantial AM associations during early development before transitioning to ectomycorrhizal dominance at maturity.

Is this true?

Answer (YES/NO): NO